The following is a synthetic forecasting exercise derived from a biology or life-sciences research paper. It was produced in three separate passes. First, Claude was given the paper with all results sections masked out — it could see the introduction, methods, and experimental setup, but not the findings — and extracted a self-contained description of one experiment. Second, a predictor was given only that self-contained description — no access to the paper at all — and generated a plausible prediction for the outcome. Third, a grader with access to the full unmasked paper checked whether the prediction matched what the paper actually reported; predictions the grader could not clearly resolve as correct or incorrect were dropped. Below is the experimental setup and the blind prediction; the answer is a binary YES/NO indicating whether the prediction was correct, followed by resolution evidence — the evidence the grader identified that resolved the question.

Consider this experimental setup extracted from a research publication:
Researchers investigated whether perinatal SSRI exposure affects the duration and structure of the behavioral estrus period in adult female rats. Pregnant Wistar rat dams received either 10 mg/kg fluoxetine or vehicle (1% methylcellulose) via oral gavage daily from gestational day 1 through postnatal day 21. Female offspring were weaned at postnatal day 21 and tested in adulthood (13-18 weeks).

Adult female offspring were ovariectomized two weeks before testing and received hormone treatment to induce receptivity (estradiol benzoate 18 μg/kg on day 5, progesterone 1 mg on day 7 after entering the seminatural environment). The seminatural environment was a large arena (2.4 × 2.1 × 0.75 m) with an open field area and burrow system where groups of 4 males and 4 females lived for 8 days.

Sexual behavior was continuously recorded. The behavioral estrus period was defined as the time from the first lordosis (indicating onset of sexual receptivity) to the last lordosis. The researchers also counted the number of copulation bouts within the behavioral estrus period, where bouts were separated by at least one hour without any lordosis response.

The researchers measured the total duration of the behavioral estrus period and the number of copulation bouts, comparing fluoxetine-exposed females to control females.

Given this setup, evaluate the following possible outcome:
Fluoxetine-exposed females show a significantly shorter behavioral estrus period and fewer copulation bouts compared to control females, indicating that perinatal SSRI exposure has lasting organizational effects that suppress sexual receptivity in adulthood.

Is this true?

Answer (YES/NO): NO